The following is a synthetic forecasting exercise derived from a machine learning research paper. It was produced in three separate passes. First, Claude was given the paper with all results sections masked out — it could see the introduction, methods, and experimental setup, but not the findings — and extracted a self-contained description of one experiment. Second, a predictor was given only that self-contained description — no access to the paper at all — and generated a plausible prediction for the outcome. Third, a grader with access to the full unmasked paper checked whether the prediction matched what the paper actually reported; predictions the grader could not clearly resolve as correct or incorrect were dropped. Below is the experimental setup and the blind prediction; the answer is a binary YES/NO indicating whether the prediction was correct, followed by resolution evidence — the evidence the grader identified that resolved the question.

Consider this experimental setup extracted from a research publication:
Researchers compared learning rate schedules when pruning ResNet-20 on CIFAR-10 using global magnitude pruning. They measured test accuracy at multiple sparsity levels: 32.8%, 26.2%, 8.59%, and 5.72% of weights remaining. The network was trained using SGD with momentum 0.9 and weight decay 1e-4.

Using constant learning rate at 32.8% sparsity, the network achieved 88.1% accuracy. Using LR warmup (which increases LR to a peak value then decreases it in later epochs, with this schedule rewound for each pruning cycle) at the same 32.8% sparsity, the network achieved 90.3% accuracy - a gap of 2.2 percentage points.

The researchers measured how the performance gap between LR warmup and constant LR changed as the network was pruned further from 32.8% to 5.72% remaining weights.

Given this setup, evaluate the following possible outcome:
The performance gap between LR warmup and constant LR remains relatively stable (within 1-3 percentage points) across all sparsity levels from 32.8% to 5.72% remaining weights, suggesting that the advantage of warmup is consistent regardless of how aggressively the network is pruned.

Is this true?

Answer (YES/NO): YES